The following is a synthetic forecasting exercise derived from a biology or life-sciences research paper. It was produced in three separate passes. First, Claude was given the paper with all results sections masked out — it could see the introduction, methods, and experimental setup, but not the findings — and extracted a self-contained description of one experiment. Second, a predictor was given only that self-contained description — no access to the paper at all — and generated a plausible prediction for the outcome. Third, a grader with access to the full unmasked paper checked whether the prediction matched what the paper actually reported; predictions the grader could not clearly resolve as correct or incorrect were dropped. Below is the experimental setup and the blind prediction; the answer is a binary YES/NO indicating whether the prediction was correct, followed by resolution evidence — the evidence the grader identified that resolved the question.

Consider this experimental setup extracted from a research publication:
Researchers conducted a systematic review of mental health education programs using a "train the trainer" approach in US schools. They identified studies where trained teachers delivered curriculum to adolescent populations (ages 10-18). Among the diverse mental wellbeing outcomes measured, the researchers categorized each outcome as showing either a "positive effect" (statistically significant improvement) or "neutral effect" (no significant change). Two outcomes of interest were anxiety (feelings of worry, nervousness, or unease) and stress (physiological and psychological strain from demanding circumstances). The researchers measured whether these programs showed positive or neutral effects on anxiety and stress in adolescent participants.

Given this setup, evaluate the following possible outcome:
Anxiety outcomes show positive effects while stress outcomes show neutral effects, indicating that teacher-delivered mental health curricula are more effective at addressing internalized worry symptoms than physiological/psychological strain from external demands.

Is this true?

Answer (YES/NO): YES